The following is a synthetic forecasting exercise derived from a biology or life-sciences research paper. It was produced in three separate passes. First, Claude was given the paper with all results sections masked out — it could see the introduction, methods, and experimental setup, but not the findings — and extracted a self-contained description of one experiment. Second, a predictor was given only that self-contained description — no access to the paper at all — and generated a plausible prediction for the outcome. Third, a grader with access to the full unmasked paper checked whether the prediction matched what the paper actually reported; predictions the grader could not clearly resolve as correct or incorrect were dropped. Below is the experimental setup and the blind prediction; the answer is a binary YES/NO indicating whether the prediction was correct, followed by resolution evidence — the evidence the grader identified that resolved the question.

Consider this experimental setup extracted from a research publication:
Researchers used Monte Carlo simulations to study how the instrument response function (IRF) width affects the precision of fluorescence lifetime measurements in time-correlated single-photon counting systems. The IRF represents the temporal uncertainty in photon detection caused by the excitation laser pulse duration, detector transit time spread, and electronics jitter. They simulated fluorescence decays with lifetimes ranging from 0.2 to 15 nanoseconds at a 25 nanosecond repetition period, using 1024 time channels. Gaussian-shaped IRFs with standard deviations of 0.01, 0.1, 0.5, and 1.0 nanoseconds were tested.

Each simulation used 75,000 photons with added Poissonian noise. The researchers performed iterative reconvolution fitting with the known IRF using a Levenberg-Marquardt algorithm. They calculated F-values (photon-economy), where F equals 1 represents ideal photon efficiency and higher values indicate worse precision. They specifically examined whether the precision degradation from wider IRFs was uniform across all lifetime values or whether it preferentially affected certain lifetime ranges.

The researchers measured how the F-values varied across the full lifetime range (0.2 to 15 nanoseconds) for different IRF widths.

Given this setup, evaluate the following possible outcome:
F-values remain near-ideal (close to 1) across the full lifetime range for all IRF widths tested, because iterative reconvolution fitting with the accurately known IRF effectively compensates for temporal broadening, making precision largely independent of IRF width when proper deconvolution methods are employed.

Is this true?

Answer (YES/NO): NO